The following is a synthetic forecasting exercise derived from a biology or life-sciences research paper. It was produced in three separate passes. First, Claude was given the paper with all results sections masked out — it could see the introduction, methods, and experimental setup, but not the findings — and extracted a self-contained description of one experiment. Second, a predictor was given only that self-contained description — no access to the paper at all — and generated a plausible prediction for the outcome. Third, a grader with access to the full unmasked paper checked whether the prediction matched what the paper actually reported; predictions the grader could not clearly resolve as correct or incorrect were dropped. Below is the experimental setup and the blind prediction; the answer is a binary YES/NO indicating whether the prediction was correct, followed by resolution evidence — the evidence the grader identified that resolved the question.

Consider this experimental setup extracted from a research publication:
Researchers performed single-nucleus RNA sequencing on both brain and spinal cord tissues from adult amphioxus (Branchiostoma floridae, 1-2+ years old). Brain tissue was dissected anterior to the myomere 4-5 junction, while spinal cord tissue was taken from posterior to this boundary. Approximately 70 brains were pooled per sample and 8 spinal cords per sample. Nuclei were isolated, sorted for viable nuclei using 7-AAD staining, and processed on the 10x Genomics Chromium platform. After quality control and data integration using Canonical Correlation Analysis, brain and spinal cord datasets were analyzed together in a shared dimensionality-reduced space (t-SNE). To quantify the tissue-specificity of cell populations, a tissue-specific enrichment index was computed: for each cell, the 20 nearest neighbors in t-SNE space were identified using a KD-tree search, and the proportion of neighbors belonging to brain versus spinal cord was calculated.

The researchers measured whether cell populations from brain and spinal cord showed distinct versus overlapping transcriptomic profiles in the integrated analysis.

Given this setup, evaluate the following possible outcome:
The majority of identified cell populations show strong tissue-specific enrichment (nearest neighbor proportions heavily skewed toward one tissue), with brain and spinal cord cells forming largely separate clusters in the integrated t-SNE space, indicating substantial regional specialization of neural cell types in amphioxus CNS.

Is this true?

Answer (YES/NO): NO